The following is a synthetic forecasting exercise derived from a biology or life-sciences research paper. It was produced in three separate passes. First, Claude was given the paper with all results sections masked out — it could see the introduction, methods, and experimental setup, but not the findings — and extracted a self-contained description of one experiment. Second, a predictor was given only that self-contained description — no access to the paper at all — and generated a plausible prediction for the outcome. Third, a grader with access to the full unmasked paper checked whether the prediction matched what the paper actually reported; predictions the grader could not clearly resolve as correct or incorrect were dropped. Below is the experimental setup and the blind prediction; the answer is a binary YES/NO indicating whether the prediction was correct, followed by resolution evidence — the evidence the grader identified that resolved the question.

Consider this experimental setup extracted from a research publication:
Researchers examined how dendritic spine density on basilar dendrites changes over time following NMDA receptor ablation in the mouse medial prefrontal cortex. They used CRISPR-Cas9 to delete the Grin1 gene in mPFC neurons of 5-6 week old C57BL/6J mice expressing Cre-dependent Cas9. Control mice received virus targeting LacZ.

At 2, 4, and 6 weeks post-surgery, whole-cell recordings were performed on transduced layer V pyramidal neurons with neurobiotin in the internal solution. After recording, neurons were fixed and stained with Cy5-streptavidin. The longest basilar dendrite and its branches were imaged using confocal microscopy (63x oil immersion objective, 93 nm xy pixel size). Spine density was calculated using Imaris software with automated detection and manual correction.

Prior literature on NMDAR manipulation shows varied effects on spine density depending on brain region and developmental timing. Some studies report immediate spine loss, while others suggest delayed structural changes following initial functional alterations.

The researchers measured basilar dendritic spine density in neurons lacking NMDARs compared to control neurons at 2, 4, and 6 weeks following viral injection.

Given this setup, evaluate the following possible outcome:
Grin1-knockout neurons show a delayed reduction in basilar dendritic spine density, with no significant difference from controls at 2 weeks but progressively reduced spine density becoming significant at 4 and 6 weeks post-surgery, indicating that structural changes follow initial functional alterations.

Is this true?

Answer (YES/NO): NO